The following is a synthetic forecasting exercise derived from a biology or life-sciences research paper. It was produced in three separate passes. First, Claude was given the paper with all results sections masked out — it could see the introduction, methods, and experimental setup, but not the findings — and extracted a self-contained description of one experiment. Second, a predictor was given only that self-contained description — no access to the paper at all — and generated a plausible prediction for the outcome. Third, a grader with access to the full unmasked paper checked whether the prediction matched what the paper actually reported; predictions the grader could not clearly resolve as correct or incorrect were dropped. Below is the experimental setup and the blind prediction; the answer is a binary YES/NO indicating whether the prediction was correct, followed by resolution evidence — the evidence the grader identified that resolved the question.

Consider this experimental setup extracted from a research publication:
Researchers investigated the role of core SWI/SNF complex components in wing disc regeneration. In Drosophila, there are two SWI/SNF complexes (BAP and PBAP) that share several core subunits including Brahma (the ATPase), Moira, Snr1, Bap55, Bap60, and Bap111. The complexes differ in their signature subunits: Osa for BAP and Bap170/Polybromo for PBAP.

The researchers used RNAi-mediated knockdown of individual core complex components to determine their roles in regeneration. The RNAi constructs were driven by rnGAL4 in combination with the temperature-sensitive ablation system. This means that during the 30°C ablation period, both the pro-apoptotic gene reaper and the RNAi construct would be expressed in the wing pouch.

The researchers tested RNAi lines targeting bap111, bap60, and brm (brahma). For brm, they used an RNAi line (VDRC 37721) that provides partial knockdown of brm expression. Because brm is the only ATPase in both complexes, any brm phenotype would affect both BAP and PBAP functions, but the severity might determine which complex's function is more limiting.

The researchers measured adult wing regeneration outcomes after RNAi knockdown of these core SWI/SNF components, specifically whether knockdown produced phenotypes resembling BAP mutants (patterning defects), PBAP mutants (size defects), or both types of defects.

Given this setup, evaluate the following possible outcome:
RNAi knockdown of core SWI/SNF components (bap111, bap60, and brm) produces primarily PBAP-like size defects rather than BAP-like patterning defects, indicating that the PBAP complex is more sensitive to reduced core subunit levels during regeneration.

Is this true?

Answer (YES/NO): NO